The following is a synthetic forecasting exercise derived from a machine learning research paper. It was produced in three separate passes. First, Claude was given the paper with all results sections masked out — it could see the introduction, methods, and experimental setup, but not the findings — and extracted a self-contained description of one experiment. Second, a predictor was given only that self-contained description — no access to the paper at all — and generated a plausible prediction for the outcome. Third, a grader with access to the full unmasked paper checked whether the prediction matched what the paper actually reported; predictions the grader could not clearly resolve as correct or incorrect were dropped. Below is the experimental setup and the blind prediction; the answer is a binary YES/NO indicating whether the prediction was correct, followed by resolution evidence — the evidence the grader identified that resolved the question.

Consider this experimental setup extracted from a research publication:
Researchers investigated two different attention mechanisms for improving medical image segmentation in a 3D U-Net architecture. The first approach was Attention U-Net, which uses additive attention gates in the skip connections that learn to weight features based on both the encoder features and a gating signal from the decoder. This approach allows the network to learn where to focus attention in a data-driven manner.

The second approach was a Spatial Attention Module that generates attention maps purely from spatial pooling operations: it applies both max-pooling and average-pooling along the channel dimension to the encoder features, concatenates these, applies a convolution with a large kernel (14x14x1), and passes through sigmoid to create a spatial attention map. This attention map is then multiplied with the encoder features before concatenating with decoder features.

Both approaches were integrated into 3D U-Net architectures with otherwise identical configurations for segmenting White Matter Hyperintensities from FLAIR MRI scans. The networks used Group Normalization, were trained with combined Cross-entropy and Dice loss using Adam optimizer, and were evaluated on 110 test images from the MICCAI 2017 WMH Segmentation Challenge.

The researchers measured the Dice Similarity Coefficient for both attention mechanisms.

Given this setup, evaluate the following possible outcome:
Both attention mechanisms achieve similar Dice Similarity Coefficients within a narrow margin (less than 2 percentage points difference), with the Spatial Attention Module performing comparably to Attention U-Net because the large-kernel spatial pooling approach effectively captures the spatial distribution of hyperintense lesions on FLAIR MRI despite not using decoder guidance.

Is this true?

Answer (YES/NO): NO